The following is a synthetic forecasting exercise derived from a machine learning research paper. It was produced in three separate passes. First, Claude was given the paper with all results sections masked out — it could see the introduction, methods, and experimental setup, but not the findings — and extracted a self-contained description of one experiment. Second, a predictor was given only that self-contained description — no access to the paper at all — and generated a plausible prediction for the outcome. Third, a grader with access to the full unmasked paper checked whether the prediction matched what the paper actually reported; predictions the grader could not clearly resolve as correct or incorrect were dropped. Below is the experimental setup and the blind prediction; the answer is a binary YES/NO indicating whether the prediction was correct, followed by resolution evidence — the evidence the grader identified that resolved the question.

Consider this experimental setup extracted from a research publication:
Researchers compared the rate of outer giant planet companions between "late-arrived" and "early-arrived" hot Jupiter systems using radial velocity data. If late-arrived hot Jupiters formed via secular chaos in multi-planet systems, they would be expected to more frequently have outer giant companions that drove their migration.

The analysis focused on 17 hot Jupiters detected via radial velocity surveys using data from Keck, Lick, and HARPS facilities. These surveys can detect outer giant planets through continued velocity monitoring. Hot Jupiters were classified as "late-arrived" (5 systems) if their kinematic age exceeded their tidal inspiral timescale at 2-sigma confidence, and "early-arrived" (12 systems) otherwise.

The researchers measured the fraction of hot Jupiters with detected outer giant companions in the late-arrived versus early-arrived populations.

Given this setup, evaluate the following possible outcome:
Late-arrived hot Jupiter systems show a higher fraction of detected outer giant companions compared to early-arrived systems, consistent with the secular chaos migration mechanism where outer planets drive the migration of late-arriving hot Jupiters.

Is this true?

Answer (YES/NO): YES